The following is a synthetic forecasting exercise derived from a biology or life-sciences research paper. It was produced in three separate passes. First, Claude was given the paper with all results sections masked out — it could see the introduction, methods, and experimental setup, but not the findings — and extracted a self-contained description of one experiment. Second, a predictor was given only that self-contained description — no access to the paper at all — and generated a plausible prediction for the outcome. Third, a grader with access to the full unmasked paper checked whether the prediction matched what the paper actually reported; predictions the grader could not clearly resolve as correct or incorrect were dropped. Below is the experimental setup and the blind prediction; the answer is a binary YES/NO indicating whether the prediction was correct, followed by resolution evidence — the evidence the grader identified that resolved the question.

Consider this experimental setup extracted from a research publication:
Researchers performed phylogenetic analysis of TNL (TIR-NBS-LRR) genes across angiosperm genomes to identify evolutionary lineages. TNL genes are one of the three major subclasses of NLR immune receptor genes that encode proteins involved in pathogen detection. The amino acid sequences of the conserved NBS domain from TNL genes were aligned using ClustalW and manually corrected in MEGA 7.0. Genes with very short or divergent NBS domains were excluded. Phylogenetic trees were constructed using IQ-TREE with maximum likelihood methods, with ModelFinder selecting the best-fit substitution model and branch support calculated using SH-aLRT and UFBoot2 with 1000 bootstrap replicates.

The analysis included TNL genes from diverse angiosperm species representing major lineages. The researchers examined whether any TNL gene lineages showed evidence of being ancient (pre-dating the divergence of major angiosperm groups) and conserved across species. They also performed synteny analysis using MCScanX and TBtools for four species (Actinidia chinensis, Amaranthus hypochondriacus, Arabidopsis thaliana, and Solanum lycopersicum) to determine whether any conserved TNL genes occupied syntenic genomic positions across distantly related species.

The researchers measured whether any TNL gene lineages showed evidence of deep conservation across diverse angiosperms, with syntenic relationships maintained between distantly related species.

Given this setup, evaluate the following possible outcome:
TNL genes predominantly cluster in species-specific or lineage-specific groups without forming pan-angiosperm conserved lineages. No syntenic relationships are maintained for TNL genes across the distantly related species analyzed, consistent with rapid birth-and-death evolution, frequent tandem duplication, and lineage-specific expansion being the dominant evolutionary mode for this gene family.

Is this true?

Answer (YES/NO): NO